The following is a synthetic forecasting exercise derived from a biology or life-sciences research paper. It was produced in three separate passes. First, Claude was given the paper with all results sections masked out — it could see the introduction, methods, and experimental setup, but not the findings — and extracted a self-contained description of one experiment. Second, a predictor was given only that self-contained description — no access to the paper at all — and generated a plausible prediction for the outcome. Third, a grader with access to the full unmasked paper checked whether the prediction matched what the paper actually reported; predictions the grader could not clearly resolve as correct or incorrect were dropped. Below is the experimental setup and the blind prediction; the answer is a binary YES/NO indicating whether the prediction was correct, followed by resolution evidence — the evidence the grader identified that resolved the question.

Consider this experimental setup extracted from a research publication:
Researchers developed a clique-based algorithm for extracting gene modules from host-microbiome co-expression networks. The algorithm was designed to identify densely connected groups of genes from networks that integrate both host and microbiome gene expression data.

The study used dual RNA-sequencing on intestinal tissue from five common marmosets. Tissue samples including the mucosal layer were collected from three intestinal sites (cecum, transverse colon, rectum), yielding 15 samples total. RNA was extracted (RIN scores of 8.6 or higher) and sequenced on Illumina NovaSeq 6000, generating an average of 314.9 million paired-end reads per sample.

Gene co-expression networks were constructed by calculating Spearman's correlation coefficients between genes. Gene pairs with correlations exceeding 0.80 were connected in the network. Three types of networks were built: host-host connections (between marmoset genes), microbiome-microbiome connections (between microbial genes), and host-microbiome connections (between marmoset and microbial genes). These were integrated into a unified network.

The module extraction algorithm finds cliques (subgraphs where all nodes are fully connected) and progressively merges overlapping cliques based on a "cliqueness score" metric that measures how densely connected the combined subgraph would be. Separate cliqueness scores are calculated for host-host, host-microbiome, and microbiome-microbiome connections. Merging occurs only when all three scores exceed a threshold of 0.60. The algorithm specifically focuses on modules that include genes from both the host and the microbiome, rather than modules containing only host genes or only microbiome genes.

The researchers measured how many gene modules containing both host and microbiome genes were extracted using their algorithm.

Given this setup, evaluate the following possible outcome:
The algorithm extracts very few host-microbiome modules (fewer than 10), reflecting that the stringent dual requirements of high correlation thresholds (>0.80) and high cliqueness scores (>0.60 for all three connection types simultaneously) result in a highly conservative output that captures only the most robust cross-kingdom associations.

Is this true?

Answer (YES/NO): NO